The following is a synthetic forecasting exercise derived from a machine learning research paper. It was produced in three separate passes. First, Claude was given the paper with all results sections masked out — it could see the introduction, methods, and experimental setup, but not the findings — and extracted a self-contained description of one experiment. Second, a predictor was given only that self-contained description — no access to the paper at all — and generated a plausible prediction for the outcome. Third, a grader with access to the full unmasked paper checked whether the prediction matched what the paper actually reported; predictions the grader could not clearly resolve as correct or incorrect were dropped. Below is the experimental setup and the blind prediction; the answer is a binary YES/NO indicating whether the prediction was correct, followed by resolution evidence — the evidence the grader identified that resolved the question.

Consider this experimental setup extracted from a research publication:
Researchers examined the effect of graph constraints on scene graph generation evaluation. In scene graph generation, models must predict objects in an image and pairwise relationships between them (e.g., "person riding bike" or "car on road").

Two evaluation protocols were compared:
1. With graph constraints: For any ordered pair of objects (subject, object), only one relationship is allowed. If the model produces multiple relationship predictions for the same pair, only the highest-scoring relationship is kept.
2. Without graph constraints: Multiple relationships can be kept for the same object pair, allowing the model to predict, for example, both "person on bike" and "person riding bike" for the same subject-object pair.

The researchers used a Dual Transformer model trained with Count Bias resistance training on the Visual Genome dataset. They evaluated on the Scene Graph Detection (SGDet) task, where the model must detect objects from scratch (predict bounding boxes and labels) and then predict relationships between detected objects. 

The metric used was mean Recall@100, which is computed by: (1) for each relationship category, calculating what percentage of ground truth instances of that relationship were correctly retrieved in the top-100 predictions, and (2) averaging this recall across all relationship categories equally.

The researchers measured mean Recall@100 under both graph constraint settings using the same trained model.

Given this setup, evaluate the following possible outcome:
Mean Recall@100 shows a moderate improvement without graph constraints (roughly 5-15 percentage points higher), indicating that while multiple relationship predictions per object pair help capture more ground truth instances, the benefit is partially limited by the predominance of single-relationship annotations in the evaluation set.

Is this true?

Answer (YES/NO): YES